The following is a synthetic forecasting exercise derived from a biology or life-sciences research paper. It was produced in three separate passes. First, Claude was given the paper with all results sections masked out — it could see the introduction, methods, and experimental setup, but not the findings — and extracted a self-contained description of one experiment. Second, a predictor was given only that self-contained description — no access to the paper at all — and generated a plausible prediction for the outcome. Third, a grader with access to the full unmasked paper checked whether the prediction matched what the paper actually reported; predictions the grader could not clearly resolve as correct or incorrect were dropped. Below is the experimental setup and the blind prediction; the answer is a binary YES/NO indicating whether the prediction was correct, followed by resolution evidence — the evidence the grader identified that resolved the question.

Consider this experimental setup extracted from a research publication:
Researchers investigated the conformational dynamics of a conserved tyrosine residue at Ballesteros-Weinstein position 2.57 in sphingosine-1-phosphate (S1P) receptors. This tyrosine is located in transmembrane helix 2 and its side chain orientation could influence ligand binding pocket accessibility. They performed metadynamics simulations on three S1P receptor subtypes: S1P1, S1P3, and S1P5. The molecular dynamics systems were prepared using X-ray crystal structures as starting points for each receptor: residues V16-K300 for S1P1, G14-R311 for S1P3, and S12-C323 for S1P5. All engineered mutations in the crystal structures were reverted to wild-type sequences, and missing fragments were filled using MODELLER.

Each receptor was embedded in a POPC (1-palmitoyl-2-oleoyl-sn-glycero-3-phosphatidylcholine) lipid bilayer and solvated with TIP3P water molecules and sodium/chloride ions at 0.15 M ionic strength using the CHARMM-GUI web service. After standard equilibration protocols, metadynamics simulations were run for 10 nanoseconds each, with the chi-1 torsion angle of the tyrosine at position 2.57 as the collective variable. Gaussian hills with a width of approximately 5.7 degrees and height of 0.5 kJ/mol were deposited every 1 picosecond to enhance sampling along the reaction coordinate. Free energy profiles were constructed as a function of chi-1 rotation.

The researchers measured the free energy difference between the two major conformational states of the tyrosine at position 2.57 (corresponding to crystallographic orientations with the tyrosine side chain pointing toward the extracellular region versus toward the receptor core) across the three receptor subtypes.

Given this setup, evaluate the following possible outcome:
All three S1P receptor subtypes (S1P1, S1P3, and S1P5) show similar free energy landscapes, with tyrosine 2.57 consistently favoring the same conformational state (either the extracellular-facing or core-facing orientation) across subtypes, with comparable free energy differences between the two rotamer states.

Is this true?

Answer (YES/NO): NO